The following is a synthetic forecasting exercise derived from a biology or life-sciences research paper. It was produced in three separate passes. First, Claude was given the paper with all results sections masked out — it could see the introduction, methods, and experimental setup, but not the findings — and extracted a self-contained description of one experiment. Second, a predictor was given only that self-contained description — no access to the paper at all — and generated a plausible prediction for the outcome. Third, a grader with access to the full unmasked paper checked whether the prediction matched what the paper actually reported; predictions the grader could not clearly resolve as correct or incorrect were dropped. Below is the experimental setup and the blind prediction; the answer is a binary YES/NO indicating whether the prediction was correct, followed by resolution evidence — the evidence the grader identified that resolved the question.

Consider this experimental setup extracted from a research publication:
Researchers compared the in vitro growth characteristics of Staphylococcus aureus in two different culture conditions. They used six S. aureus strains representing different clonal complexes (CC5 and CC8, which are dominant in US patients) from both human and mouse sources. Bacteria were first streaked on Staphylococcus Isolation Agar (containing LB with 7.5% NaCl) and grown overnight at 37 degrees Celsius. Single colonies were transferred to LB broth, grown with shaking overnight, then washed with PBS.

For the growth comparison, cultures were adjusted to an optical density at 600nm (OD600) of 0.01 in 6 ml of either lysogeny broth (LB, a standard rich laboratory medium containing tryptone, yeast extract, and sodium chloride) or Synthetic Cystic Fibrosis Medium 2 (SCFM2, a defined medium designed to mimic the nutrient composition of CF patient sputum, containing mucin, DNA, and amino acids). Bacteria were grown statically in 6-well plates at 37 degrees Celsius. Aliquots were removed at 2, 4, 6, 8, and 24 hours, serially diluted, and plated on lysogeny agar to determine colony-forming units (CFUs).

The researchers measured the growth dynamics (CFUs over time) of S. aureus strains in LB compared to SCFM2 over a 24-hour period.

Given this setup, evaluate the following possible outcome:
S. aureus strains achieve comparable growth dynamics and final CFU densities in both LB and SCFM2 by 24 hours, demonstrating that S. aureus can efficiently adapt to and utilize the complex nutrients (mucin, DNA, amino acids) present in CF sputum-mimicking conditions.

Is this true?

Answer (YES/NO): YES